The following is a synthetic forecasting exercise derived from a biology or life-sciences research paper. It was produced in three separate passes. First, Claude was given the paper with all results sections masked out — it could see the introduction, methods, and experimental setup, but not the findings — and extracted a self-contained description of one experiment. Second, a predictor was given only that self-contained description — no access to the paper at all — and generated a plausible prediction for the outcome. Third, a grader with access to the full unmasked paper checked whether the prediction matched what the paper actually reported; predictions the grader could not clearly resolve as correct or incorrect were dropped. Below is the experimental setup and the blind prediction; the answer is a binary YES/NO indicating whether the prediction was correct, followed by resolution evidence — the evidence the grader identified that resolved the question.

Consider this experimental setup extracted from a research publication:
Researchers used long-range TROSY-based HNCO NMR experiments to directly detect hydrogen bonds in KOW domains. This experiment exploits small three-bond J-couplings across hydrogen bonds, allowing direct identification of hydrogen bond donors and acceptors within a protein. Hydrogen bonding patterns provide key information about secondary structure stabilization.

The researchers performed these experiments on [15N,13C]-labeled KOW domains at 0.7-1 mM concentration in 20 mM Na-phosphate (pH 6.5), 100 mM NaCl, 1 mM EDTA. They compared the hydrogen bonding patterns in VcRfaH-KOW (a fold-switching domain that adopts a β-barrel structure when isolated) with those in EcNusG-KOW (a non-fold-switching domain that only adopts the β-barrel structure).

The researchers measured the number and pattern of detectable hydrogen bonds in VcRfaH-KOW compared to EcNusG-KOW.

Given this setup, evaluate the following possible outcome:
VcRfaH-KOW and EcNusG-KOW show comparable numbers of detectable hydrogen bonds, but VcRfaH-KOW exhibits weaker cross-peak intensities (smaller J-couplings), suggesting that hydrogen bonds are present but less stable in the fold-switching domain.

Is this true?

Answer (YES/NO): YES